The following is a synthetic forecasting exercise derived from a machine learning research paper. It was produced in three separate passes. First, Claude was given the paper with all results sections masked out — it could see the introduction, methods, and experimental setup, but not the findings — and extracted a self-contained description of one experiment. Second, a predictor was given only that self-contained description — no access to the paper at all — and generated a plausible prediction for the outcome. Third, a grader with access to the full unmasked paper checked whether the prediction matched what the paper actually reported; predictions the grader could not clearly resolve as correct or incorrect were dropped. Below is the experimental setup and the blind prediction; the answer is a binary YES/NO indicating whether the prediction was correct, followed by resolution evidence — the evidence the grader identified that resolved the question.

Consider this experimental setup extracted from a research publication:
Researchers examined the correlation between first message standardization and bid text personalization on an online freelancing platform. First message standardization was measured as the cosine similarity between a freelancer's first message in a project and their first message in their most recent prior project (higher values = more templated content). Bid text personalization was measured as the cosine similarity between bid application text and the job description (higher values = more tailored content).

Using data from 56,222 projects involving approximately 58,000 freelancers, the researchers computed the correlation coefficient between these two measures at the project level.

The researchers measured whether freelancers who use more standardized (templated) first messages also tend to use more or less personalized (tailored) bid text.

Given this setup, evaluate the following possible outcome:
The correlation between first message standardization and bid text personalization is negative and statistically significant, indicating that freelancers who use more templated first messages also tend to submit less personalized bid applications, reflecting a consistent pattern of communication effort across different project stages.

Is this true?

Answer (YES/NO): NO